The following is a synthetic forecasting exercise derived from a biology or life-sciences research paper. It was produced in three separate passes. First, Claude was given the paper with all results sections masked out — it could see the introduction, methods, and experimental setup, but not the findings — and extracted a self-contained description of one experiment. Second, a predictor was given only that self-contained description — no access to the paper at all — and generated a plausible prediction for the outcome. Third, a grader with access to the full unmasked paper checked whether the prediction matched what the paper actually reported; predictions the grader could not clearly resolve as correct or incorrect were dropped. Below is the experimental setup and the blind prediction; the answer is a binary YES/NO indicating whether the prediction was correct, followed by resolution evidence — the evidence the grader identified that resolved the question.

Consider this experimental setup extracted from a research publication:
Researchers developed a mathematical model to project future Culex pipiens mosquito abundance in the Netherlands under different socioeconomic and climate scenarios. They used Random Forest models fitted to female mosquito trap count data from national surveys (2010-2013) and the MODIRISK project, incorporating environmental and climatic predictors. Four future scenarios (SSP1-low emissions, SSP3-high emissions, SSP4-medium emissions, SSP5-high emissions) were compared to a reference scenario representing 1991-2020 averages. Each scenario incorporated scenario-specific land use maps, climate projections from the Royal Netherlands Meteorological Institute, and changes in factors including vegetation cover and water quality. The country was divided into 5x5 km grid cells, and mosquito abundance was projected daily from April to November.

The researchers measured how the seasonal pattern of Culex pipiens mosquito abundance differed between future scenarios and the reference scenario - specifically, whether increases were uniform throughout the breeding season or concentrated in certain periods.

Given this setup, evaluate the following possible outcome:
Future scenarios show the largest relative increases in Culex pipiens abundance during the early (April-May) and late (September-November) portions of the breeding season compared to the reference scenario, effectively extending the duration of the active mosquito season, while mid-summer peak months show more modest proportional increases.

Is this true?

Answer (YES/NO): NO